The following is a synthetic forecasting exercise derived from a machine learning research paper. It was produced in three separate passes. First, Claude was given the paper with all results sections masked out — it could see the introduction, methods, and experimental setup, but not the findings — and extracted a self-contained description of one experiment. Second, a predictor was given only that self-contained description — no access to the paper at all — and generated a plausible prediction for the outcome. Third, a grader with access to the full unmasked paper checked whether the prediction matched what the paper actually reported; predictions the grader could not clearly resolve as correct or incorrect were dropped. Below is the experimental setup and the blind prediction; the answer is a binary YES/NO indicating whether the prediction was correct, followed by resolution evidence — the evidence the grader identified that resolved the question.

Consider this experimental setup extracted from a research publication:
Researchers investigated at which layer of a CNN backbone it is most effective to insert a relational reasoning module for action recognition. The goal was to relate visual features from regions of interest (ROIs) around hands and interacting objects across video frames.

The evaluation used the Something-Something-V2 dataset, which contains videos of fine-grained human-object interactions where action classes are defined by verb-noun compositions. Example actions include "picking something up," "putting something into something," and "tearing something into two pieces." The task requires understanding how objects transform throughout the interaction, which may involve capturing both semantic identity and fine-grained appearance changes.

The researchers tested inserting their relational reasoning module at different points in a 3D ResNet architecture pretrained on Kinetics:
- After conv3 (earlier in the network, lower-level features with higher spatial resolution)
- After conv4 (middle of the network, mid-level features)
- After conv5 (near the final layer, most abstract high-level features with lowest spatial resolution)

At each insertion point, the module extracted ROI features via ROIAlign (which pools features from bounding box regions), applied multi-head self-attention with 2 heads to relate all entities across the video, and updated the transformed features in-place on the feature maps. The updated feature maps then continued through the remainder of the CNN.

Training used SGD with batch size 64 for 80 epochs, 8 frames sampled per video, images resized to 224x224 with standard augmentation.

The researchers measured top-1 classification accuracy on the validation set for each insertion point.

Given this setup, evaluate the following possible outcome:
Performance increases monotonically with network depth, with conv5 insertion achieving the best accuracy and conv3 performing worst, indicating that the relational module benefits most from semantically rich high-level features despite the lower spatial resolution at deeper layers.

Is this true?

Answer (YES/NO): NO